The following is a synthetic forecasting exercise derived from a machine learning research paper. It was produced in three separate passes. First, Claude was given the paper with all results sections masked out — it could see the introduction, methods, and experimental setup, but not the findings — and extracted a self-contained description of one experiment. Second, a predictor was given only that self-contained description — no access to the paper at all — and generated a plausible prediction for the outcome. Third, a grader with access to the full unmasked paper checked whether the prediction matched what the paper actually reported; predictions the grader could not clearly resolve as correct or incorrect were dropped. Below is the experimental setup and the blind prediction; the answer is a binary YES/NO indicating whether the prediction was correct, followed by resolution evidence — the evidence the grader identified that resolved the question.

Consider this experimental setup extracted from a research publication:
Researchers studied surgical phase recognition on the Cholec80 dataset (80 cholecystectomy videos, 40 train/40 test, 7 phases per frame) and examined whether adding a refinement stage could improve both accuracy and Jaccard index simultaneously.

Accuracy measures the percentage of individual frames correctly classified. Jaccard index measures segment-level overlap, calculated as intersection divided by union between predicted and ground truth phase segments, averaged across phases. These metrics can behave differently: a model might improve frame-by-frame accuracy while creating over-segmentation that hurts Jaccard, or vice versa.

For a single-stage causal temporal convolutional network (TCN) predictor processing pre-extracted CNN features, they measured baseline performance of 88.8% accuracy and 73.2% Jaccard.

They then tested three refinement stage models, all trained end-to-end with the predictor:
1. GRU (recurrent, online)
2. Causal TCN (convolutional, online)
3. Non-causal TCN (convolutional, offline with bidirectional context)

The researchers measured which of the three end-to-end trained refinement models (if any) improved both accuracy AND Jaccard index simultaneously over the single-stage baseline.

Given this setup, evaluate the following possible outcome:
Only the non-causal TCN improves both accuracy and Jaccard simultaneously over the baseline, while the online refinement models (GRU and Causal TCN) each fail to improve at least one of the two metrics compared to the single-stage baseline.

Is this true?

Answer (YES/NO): YES